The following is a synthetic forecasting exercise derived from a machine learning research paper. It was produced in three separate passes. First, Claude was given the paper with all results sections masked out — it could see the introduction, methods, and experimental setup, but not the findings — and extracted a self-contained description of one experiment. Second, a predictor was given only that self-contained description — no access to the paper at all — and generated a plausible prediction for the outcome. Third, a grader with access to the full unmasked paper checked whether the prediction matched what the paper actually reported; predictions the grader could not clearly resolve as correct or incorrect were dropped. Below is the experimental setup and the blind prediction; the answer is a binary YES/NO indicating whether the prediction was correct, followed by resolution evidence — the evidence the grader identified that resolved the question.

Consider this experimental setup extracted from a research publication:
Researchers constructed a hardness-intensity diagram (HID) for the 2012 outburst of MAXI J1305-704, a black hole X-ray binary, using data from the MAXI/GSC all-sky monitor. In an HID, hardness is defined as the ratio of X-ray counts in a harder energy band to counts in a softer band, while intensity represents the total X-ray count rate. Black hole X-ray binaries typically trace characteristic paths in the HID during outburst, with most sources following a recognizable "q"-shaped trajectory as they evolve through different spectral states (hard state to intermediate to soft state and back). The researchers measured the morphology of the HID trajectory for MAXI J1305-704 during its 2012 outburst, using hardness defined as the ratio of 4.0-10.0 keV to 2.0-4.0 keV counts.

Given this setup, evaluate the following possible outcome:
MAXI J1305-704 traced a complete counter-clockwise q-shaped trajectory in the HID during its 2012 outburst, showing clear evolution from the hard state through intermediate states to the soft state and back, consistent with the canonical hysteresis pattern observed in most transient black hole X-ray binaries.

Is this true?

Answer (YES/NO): NO